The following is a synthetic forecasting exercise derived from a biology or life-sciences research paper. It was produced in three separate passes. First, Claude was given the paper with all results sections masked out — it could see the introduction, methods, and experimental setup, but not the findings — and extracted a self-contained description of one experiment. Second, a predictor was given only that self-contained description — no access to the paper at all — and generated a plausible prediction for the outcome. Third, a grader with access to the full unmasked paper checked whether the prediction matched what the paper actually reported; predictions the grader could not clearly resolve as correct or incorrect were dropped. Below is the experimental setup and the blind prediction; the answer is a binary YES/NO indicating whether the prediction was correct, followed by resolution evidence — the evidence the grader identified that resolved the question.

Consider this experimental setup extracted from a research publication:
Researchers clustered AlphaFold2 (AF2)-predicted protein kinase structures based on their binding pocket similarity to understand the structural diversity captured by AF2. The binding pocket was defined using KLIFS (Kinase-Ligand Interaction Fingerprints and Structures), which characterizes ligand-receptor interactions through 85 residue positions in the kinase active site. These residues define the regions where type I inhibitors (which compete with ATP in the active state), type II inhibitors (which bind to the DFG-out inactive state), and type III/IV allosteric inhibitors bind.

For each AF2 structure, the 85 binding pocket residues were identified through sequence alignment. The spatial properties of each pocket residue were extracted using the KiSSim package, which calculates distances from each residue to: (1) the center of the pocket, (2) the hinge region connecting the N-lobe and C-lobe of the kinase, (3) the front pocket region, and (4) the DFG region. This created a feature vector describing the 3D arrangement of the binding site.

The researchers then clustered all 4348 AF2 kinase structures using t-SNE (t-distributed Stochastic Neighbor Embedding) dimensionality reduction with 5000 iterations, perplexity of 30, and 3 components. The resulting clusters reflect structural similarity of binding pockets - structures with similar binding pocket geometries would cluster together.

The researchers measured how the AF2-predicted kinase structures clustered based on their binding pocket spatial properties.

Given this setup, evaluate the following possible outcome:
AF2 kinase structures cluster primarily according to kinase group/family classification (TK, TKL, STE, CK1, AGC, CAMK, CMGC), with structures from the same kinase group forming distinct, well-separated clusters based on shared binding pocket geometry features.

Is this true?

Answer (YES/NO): YES